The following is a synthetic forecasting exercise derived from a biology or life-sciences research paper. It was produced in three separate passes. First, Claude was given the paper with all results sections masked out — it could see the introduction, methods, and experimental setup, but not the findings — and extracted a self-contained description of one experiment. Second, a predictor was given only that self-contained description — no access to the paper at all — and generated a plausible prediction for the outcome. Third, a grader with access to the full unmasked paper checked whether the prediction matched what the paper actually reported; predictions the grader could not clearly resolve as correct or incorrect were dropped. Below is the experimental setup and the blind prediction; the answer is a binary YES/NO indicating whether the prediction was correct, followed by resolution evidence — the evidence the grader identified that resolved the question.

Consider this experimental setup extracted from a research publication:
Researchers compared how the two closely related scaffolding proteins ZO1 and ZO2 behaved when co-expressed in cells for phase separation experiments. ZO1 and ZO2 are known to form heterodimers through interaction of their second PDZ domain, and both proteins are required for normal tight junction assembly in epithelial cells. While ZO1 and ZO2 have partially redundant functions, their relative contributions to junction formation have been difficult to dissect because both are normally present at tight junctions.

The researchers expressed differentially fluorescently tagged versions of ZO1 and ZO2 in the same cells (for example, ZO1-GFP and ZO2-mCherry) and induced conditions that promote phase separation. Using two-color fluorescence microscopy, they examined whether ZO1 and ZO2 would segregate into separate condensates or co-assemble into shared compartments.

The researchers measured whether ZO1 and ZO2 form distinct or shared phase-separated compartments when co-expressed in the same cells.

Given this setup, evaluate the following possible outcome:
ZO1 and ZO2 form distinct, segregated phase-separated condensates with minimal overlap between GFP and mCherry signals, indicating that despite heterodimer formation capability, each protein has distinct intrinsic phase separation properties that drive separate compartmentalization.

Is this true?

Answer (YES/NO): NO